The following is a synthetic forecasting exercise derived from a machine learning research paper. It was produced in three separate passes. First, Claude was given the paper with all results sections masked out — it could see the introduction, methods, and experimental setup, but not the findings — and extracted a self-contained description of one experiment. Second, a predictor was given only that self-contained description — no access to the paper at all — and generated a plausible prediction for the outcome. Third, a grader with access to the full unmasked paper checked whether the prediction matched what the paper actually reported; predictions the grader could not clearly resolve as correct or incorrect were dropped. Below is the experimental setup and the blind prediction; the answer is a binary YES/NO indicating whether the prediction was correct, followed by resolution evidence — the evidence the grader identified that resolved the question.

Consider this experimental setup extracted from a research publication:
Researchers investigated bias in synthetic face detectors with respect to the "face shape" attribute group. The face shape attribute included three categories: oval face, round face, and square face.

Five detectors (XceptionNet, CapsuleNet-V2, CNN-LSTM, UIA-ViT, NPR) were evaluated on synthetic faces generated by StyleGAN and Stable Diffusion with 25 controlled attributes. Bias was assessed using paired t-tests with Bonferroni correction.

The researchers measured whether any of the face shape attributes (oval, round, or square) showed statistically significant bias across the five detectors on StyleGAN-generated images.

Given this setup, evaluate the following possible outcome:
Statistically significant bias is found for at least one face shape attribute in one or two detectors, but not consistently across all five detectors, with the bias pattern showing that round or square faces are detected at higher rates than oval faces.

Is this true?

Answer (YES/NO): NO